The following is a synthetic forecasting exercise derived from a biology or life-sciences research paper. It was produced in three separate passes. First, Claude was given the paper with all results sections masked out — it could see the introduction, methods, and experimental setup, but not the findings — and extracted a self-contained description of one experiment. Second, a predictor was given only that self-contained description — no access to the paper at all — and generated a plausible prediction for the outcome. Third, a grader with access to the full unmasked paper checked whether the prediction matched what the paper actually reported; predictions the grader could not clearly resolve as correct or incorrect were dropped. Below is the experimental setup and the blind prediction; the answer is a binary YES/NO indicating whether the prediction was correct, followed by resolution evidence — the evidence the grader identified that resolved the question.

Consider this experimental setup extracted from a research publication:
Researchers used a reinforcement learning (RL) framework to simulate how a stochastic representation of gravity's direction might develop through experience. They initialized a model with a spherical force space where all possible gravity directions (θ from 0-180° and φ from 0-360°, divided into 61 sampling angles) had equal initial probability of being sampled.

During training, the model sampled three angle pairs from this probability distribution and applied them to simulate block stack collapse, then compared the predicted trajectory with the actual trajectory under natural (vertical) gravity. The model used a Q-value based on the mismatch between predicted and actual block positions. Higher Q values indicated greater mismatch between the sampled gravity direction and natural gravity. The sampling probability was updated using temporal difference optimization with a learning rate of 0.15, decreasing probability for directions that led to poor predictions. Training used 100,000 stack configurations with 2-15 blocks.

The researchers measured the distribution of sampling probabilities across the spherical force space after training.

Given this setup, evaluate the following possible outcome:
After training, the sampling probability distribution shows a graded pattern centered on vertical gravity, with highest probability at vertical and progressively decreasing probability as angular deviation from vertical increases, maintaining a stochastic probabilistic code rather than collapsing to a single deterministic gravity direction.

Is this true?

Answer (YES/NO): YES